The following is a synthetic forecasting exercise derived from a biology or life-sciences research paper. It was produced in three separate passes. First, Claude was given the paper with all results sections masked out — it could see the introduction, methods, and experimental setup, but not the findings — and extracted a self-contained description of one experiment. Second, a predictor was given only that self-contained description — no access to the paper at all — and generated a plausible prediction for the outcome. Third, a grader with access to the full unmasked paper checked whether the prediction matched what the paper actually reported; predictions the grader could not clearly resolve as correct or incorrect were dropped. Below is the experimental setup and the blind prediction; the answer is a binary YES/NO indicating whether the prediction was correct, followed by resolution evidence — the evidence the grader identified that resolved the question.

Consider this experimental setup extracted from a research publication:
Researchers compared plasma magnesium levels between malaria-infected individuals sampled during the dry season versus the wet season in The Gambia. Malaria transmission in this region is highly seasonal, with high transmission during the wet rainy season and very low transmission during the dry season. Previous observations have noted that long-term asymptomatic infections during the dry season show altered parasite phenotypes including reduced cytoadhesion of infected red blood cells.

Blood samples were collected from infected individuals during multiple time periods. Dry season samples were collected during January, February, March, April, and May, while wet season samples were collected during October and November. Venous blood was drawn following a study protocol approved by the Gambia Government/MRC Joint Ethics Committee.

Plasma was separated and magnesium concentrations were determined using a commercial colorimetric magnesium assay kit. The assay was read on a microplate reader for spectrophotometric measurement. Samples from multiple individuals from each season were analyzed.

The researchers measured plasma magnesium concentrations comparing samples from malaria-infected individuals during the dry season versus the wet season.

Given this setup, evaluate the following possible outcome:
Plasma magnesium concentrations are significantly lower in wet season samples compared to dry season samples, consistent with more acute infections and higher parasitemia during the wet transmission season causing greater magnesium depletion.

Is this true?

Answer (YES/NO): YES